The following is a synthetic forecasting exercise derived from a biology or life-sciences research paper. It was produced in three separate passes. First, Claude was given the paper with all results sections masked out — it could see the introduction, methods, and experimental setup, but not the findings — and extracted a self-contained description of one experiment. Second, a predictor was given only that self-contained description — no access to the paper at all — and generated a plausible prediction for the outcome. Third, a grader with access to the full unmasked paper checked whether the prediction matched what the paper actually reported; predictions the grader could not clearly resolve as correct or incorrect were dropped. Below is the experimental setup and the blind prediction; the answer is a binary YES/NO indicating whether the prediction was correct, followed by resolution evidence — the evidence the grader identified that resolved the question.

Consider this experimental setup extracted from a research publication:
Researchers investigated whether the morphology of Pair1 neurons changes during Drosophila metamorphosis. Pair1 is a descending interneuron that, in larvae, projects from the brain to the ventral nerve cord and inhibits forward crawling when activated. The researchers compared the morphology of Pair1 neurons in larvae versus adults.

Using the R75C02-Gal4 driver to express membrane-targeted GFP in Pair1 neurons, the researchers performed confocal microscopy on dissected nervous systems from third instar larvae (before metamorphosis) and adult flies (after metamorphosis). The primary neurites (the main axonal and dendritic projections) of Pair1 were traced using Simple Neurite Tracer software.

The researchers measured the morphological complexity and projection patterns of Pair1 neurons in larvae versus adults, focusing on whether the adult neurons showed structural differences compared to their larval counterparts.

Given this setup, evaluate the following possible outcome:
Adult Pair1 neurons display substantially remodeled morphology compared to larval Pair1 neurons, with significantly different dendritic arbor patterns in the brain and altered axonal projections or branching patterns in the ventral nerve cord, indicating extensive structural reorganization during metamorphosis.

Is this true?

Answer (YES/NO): NO